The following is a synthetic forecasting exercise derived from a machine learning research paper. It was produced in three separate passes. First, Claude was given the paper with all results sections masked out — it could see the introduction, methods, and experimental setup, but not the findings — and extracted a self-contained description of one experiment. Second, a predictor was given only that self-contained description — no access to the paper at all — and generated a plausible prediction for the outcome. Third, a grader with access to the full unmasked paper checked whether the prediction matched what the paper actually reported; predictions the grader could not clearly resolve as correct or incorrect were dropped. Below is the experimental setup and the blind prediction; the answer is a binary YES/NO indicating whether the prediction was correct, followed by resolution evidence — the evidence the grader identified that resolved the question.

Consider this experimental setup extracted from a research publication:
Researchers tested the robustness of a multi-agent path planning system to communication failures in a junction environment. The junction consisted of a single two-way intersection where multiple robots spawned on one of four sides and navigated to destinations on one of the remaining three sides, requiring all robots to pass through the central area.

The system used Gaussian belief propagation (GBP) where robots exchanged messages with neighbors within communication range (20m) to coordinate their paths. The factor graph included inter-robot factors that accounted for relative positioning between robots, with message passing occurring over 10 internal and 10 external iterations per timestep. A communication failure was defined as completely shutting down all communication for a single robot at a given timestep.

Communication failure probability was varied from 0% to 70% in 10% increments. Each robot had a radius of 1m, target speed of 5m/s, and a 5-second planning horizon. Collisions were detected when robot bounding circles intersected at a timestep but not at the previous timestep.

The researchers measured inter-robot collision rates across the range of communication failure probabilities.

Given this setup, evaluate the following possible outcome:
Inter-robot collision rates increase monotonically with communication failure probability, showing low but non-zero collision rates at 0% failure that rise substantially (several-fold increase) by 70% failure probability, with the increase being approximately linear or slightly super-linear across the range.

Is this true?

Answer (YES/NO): NO